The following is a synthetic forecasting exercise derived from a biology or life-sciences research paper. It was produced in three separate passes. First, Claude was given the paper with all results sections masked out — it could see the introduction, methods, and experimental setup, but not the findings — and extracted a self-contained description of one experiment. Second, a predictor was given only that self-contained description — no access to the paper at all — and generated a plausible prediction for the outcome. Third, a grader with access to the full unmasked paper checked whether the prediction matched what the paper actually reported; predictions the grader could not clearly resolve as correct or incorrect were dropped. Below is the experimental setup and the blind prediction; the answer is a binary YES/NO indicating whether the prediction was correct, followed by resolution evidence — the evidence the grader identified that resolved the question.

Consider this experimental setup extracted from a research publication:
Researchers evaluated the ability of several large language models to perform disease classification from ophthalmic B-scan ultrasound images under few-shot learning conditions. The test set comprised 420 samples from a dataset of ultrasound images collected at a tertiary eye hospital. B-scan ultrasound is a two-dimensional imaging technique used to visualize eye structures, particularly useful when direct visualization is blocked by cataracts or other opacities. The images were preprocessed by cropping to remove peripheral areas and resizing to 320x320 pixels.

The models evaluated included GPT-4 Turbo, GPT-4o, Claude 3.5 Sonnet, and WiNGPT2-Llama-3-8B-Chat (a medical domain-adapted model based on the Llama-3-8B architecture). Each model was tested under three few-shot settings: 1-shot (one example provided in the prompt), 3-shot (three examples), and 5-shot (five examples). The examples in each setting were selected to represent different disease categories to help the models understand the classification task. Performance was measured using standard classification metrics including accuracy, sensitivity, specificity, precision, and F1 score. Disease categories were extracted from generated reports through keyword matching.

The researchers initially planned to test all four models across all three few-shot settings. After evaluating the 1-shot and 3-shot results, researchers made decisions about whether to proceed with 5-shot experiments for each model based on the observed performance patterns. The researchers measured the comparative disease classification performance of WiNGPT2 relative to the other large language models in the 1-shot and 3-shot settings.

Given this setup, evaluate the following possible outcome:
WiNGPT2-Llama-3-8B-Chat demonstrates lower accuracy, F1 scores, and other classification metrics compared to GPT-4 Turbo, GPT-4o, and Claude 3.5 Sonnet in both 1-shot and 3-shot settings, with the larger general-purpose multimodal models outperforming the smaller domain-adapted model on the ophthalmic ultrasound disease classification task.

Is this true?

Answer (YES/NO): YES